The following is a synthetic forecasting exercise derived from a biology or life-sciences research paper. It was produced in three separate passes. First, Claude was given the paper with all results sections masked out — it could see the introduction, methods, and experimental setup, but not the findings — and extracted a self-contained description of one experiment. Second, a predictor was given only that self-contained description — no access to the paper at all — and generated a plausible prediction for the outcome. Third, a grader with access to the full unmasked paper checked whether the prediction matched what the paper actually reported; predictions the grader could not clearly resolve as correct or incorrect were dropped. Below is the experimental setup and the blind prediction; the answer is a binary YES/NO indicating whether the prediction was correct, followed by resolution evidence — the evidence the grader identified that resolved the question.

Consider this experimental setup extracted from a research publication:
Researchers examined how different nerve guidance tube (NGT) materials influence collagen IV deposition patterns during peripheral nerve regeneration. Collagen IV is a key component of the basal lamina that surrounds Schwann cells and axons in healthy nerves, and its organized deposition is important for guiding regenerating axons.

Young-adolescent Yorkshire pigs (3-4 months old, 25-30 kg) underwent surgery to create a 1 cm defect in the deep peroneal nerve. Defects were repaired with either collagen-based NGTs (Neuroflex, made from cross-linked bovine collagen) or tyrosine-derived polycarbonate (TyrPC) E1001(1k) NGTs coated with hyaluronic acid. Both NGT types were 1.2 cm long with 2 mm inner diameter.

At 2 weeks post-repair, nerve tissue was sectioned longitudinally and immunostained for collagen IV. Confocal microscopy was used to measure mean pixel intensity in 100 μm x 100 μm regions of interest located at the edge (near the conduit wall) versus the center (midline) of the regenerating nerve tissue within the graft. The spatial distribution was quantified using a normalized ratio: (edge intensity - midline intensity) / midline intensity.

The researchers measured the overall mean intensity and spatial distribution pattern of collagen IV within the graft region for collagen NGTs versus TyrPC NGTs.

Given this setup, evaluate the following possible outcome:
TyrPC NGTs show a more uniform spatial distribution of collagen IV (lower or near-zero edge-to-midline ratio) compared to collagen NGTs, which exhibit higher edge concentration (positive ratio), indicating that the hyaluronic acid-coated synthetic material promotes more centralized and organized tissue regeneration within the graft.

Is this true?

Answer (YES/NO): NO